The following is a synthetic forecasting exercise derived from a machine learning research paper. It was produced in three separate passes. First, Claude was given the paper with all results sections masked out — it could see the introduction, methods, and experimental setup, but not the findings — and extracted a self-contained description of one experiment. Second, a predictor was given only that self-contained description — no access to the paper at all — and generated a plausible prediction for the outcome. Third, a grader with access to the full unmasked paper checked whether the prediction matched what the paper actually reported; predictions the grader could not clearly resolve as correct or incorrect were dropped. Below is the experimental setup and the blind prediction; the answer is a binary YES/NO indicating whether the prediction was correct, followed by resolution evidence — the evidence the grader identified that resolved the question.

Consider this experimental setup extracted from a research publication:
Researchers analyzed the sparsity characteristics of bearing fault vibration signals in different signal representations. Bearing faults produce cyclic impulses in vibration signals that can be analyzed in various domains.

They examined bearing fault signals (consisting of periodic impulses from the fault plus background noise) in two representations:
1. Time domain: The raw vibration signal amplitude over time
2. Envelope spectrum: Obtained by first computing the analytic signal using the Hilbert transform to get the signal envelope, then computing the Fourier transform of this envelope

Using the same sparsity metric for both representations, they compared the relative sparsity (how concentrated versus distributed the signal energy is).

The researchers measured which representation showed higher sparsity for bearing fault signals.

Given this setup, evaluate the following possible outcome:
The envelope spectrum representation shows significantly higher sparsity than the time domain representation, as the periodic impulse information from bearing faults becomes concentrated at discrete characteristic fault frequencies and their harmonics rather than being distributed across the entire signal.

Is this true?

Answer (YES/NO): NO